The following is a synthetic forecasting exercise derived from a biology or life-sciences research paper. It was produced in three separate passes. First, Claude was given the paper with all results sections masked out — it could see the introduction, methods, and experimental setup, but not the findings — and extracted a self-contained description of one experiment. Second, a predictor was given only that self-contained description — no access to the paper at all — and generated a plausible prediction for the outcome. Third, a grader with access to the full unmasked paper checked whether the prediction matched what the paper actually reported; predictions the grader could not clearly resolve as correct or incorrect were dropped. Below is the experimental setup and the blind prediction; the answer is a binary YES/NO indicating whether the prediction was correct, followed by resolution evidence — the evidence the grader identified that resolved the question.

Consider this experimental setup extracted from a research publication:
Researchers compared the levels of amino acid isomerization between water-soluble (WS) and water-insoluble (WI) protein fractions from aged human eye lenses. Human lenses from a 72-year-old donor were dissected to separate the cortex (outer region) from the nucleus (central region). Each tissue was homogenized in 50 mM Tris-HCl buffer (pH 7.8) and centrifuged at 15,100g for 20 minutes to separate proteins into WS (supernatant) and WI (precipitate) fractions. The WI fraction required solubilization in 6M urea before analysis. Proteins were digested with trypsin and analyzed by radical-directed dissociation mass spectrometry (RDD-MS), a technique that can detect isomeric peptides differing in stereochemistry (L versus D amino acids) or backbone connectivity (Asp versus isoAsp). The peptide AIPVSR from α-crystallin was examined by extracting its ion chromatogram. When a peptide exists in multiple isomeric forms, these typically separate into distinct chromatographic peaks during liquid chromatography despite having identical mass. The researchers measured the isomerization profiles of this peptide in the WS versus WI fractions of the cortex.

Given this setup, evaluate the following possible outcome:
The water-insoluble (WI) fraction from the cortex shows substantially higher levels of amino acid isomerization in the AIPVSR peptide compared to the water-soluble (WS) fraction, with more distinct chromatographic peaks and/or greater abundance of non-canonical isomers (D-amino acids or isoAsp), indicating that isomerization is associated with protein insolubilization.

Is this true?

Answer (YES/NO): YES